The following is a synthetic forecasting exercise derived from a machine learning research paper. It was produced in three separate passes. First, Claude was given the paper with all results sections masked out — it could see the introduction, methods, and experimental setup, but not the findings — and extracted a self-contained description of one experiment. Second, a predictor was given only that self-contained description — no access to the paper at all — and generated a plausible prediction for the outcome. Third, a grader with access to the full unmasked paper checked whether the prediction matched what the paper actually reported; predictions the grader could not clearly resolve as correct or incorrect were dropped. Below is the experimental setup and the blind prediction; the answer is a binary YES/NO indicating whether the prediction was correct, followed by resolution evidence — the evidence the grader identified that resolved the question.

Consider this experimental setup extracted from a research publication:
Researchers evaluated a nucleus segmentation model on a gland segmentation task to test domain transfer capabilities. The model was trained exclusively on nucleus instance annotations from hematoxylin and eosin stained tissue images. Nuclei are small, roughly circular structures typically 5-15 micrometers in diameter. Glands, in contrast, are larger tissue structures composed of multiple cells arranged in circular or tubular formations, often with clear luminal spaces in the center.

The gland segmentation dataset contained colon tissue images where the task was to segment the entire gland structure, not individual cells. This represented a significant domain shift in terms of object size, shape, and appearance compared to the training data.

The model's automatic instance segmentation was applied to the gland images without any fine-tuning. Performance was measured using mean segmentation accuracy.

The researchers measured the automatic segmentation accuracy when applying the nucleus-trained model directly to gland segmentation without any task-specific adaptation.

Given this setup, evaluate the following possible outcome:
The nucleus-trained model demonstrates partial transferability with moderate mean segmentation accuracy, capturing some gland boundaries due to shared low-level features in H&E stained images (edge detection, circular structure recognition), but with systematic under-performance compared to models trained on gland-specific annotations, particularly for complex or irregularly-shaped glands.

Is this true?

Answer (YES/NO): NO